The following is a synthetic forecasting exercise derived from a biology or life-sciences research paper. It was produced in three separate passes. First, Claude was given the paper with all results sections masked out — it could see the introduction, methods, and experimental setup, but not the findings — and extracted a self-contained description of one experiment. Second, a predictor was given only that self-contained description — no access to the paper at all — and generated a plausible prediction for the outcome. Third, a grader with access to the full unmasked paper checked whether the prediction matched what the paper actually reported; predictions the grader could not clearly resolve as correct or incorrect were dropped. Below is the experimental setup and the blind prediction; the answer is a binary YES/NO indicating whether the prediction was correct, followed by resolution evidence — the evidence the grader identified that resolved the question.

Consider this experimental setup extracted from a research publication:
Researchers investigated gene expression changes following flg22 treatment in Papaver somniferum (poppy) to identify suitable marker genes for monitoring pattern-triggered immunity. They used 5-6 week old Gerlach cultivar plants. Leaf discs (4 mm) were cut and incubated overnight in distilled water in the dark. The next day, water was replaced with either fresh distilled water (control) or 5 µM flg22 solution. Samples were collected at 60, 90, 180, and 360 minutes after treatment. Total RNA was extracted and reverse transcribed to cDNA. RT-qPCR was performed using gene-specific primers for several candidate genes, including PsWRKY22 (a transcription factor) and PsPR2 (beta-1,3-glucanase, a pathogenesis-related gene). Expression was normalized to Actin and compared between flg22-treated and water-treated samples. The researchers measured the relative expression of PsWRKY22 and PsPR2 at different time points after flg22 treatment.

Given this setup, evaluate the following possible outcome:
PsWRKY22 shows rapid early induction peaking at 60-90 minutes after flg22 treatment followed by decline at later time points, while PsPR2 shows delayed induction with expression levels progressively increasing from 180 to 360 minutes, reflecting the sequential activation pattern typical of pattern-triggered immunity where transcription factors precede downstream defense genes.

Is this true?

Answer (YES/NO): NO